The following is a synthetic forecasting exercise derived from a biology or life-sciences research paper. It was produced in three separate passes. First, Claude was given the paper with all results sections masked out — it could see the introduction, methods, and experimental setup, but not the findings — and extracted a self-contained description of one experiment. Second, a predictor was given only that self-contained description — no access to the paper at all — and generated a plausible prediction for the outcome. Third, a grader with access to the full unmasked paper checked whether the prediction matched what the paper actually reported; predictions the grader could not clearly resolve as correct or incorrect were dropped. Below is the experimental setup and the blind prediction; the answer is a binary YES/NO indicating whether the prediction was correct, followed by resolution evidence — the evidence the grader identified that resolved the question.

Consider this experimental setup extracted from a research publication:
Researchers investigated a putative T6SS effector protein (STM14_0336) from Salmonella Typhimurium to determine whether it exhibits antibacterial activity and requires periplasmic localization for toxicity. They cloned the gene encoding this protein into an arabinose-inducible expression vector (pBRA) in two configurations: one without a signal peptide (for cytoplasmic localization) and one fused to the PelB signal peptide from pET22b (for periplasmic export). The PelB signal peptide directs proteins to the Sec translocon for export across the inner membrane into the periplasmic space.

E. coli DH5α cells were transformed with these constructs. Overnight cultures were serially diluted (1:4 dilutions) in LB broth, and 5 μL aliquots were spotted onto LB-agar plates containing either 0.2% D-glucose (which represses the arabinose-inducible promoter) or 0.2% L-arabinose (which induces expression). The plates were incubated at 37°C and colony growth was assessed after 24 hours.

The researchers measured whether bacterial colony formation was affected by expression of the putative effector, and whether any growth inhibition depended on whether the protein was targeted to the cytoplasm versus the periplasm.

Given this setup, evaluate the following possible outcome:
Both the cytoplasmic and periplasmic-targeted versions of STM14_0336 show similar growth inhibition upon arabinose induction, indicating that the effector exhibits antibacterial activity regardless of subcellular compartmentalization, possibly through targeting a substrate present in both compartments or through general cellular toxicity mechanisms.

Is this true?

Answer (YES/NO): NO